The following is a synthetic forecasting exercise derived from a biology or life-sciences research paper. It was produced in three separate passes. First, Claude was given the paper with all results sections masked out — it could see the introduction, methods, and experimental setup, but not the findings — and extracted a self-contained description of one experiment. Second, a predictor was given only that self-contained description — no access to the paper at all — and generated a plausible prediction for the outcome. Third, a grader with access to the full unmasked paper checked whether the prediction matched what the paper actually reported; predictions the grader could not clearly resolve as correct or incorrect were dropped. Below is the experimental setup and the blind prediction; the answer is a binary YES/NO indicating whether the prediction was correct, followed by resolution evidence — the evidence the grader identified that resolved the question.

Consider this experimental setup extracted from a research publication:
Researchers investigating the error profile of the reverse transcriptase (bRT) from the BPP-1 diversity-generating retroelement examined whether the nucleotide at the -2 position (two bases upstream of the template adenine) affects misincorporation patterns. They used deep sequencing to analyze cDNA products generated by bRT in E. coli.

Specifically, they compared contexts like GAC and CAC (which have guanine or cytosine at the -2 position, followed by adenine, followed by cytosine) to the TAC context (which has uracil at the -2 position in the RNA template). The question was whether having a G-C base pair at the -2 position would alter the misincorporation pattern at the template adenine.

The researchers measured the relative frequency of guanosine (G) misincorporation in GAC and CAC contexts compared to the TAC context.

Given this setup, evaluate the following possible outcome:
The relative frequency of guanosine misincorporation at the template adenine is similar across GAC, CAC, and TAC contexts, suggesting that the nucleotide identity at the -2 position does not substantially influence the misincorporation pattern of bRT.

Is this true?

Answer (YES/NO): NO